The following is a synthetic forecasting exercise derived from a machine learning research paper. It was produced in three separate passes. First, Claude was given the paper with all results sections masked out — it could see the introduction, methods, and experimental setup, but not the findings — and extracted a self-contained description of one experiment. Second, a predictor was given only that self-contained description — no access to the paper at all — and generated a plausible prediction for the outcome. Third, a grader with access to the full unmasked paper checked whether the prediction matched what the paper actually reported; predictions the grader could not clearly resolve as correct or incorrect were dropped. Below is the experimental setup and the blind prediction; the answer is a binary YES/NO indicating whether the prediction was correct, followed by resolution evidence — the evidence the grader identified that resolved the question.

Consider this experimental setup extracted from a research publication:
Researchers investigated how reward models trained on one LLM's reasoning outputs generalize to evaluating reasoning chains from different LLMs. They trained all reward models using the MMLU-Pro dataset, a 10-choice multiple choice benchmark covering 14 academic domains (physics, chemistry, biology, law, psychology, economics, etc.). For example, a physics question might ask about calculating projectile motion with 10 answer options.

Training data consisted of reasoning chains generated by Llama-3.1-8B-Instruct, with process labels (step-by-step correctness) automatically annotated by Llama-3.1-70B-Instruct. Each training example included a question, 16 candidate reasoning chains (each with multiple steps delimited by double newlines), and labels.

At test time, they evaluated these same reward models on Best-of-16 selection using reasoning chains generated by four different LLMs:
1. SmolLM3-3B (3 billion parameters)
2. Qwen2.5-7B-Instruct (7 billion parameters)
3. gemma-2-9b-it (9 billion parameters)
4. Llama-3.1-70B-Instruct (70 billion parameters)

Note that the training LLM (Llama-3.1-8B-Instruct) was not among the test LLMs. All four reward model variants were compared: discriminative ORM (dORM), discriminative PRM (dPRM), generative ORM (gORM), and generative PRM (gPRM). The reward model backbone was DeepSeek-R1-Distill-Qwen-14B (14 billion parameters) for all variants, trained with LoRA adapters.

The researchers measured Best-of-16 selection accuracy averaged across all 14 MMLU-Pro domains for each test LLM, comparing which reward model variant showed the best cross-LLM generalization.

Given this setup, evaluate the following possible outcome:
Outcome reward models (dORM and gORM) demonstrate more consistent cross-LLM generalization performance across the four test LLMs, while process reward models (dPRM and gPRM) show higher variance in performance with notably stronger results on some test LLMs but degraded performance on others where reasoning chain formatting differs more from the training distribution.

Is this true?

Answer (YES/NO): NO